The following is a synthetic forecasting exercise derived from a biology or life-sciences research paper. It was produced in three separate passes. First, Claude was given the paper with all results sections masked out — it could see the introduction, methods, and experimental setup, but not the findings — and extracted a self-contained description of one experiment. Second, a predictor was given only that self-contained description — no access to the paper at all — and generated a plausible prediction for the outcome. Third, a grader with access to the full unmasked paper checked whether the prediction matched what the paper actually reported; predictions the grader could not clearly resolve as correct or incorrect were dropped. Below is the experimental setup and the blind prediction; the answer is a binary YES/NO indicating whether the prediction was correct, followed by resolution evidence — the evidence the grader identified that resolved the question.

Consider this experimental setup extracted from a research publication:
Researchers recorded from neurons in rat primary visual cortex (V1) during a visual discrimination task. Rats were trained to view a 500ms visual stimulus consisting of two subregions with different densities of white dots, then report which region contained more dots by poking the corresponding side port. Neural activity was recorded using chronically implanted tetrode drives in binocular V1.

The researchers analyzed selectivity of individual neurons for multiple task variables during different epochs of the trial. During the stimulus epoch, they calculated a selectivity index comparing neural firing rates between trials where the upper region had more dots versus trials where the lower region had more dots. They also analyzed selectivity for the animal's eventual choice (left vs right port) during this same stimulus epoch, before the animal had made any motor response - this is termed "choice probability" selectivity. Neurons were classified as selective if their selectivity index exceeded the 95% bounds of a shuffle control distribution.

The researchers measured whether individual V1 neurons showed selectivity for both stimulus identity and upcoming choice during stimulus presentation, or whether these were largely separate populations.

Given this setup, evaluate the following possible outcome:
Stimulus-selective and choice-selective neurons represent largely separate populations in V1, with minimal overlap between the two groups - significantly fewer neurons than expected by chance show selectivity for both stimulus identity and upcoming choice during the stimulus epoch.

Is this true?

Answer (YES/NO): NO